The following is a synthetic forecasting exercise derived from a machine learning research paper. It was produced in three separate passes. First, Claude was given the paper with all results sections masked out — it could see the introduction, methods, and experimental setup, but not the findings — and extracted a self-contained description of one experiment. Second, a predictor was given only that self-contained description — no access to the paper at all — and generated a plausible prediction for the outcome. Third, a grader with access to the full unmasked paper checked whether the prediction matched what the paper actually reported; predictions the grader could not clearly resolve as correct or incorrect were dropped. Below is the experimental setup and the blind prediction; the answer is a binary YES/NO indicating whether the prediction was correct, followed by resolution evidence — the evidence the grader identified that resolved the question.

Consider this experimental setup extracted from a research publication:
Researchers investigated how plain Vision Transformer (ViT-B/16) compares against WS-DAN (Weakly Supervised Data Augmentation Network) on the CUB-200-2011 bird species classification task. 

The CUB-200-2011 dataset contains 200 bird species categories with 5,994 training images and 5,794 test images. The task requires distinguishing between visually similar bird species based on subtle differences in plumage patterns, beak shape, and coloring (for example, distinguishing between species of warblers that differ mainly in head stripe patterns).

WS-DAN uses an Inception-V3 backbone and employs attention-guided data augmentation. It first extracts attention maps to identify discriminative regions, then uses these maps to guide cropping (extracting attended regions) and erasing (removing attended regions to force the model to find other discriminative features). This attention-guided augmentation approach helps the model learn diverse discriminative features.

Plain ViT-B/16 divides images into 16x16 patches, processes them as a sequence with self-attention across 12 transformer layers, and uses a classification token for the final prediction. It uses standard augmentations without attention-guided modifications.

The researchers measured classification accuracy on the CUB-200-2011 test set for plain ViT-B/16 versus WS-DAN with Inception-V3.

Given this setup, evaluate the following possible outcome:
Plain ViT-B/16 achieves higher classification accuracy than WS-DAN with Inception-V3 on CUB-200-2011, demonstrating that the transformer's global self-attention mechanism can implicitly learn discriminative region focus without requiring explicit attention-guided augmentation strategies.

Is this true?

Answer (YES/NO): NO